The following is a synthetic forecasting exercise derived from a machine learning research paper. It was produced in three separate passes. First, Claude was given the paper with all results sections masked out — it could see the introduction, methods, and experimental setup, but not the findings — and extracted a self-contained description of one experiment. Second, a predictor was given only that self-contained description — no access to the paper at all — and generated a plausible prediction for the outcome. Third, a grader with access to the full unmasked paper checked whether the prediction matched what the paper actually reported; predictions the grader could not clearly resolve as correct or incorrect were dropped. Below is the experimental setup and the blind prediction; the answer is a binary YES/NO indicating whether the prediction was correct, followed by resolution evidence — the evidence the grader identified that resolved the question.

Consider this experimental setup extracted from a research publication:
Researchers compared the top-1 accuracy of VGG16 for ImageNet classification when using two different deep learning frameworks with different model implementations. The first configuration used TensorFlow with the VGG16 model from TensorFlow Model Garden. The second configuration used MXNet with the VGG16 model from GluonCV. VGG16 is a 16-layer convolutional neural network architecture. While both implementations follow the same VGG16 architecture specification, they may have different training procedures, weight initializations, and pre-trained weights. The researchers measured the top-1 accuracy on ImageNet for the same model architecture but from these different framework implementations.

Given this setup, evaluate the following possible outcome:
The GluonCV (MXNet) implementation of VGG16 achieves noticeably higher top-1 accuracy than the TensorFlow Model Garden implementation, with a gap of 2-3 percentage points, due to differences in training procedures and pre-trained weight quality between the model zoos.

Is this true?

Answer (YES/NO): NO